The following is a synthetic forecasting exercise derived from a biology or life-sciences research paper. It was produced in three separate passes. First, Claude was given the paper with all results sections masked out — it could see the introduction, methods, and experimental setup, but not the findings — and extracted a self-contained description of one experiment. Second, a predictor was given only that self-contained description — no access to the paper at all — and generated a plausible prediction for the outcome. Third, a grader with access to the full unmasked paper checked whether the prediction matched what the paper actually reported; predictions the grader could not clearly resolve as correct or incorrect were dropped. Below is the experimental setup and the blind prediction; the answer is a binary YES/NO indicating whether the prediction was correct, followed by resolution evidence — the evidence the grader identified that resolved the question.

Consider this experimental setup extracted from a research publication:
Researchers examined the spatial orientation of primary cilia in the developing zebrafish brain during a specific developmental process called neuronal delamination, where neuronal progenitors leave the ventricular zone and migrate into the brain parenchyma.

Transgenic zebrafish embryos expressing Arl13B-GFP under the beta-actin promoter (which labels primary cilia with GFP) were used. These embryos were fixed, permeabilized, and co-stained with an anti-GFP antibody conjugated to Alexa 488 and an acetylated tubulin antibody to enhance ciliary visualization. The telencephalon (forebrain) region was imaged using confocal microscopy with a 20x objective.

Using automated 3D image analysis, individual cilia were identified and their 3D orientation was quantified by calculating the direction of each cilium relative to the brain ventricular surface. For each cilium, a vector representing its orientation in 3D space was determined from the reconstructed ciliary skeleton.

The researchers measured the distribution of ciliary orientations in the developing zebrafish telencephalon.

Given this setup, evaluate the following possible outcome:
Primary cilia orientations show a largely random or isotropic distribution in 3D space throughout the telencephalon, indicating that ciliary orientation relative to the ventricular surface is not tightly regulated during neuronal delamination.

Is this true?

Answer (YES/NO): NO